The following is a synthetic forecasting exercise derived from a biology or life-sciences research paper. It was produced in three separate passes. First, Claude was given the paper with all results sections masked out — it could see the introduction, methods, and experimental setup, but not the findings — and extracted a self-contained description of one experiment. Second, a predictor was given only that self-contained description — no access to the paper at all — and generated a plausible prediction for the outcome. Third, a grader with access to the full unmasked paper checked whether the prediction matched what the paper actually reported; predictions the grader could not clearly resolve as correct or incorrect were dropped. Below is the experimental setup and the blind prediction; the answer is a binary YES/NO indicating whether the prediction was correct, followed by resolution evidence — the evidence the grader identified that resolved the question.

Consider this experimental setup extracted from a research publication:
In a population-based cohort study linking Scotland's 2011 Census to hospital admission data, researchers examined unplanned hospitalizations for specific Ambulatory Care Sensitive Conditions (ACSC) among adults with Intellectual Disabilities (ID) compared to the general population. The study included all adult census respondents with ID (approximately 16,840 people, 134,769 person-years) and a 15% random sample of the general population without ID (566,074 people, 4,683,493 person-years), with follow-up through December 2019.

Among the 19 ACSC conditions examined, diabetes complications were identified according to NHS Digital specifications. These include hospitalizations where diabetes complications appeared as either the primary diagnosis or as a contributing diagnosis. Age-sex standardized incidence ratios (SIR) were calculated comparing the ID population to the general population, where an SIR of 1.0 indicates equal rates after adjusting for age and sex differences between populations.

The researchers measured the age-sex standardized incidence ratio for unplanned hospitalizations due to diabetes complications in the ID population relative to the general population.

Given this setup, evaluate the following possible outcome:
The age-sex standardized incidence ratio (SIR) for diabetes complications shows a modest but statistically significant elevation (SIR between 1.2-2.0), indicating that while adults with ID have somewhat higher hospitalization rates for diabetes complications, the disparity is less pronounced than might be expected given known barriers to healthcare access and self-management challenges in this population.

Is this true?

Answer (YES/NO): NO